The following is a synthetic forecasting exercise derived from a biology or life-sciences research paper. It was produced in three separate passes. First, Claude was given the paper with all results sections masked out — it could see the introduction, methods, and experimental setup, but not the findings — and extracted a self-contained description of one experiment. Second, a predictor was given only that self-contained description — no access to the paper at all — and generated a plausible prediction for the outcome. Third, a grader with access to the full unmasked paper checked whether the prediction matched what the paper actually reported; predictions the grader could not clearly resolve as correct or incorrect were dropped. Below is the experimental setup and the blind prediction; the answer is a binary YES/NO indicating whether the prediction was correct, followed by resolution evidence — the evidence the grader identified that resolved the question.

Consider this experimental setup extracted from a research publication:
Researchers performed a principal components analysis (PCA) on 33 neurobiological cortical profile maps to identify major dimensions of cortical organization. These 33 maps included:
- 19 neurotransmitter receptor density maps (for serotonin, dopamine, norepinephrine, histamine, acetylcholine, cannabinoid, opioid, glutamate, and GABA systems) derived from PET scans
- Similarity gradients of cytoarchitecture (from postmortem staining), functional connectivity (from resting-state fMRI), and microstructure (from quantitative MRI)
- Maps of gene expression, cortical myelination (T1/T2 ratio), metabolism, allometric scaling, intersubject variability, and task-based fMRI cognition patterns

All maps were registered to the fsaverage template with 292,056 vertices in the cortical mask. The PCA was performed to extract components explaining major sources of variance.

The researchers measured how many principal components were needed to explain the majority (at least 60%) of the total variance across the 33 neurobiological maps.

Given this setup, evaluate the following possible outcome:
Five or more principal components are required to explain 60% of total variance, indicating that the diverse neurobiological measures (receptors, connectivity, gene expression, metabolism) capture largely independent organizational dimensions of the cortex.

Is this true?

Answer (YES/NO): NO